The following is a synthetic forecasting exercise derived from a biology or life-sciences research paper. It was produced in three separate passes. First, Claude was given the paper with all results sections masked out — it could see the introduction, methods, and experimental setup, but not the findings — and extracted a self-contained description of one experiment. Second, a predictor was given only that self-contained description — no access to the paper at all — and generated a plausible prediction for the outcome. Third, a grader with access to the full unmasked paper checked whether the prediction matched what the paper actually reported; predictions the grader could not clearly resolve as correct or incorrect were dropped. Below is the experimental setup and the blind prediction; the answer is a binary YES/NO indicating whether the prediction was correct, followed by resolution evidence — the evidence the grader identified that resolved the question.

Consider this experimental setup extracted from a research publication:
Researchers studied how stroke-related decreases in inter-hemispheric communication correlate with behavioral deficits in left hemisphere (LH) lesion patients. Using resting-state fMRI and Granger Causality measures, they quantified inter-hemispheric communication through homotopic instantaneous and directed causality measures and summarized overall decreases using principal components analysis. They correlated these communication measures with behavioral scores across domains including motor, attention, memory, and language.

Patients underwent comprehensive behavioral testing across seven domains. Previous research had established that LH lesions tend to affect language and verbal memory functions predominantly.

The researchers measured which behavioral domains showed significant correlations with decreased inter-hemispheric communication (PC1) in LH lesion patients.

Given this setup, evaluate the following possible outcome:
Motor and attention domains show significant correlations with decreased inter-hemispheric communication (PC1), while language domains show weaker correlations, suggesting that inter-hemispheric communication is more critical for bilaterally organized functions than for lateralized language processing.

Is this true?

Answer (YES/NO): NO